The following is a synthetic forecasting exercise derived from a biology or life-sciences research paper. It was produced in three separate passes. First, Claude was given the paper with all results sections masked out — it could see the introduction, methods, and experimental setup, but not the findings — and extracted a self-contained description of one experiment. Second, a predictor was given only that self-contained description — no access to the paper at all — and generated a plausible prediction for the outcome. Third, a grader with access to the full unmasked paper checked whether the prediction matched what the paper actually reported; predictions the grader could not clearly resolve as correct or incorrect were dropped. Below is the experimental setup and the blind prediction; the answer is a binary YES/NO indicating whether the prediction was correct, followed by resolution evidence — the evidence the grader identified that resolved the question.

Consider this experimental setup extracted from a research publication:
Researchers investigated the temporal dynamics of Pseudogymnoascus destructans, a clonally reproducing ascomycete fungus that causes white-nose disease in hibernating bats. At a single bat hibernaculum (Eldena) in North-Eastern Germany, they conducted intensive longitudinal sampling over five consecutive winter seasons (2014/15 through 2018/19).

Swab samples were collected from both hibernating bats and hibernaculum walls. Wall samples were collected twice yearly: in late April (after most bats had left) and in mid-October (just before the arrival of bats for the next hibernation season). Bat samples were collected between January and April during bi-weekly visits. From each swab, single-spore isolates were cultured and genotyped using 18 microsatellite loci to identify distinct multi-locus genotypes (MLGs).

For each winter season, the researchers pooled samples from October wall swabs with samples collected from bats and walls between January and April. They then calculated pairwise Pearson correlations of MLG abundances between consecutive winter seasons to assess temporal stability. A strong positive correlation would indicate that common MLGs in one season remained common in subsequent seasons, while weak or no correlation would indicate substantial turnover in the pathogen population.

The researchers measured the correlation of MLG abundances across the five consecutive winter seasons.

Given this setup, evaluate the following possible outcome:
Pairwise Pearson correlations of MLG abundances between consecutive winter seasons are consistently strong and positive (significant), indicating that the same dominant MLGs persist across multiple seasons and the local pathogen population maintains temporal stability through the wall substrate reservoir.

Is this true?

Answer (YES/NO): YES